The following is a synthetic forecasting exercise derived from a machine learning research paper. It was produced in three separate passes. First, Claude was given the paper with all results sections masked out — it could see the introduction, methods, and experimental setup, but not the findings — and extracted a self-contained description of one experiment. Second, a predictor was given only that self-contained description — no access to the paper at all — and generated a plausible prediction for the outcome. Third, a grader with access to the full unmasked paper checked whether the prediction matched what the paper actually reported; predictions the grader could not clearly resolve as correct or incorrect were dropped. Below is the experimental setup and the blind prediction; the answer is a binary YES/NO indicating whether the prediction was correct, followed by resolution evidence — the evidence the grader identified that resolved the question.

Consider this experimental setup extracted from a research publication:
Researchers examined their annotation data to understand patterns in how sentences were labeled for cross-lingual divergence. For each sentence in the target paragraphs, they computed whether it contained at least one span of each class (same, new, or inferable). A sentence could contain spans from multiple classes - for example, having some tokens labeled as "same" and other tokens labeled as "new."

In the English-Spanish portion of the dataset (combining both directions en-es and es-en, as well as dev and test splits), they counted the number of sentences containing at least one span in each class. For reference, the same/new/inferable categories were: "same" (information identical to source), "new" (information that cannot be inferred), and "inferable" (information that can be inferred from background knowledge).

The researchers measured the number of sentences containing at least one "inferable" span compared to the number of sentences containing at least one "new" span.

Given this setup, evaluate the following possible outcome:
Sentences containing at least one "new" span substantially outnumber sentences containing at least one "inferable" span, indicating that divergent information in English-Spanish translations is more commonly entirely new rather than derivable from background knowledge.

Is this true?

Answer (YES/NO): YES